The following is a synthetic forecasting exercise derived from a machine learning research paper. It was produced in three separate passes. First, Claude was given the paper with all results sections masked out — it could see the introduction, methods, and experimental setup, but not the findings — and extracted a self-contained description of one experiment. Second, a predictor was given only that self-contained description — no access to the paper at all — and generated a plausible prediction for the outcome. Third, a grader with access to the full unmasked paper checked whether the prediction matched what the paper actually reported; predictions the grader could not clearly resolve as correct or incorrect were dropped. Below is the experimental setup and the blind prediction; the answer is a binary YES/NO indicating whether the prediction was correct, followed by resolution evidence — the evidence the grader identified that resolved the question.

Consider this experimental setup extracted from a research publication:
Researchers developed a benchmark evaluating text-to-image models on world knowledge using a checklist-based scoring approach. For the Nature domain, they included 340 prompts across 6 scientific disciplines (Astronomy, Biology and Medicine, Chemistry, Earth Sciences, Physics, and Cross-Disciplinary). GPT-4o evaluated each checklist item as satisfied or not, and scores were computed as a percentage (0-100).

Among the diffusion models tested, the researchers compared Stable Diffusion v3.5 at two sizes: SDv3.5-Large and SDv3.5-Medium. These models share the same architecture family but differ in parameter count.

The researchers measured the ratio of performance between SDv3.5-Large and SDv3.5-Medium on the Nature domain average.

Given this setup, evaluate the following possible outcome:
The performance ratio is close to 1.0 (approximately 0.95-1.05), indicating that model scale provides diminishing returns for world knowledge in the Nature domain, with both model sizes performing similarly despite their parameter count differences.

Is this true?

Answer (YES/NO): NO